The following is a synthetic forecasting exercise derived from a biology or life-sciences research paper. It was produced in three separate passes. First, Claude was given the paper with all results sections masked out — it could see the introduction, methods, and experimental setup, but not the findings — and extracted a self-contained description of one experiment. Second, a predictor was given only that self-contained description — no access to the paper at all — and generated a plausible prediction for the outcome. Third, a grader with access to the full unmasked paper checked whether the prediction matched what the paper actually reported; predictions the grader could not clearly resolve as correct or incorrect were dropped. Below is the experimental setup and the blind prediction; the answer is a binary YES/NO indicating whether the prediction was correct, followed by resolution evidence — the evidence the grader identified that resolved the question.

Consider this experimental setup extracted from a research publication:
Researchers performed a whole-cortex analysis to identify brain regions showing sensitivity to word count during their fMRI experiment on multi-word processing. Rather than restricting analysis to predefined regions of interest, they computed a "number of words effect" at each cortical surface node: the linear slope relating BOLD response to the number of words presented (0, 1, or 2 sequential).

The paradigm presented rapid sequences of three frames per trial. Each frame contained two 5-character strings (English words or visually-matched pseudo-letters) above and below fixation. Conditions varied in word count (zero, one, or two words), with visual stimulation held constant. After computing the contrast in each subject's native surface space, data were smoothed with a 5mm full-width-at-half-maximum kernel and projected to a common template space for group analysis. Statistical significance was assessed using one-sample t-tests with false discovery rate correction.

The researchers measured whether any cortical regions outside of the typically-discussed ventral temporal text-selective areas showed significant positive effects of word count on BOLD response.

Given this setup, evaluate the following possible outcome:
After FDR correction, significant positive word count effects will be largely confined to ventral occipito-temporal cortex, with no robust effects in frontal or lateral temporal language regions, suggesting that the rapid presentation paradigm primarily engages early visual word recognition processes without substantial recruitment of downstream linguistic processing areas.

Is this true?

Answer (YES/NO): NO